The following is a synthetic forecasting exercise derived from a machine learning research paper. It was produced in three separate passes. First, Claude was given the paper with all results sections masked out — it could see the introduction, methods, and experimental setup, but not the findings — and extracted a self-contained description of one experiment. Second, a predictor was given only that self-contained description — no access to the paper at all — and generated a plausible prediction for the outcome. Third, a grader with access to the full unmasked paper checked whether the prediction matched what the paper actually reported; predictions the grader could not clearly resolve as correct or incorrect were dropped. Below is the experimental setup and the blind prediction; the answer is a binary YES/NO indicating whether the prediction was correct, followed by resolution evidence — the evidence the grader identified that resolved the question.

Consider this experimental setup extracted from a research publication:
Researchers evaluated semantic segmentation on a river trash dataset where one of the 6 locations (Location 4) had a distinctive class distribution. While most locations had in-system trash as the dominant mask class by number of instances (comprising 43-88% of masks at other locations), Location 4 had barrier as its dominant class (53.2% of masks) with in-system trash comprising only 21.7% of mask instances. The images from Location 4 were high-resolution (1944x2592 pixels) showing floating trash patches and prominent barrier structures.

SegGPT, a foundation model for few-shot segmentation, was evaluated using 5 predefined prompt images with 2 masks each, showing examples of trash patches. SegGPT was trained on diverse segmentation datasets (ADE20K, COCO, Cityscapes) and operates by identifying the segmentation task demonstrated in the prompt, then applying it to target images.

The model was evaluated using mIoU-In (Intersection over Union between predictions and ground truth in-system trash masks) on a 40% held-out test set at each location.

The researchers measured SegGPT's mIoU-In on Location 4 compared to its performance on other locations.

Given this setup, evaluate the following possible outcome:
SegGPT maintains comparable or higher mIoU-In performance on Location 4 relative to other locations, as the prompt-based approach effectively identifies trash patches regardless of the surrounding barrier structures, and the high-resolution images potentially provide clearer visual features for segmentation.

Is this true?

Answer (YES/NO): YES